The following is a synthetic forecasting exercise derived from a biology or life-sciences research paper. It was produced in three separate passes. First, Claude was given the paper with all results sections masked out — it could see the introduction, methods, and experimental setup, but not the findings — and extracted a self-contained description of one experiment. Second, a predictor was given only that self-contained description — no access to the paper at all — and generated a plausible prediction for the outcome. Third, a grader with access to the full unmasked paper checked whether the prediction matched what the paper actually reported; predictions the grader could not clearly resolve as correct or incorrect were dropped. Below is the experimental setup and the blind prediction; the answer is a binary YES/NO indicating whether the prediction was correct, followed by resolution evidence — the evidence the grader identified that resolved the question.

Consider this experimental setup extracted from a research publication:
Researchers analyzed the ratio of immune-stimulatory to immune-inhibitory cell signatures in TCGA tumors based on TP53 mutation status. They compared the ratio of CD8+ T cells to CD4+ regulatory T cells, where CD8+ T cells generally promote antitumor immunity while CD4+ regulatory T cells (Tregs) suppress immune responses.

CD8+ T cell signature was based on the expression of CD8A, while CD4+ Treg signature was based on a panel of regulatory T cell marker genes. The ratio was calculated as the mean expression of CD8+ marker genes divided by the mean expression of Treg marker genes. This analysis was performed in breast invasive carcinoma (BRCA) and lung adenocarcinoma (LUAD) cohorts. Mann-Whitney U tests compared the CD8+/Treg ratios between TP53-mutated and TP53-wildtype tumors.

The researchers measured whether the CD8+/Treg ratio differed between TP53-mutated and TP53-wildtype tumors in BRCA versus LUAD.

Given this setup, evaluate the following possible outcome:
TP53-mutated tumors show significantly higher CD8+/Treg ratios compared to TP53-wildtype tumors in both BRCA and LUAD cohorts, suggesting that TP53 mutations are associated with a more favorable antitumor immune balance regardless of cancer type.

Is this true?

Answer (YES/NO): NO